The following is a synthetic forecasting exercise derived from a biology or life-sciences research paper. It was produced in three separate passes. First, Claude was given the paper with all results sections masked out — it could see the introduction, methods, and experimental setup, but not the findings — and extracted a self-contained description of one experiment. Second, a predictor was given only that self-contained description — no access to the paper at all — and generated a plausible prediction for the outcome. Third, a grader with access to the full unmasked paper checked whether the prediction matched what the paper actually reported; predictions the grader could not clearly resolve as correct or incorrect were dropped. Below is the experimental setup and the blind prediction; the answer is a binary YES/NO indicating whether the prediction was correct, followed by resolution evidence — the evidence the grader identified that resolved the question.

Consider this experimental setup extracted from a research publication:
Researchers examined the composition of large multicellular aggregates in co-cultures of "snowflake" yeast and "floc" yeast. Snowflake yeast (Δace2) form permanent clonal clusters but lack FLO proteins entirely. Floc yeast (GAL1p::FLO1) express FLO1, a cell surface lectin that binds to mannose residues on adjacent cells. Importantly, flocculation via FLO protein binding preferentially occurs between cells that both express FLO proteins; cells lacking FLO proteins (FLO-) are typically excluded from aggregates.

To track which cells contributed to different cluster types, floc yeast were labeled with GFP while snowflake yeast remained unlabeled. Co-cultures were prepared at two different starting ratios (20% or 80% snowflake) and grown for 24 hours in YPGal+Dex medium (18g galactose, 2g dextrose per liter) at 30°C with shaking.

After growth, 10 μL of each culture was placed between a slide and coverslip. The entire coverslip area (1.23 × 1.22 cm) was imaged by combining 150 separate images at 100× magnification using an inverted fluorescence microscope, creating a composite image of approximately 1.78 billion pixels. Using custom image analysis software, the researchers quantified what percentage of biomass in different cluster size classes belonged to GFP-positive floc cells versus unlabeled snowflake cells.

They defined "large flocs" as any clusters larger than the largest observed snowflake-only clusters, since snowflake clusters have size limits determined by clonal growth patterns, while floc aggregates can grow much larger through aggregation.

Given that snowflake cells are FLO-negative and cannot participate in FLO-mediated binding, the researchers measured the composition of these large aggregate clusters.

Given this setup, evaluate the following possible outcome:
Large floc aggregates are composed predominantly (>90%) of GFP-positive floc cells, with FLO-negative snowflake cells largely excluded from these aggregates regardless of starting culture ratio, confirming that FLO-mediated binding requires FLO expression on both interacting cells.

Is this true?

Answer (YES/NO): NO